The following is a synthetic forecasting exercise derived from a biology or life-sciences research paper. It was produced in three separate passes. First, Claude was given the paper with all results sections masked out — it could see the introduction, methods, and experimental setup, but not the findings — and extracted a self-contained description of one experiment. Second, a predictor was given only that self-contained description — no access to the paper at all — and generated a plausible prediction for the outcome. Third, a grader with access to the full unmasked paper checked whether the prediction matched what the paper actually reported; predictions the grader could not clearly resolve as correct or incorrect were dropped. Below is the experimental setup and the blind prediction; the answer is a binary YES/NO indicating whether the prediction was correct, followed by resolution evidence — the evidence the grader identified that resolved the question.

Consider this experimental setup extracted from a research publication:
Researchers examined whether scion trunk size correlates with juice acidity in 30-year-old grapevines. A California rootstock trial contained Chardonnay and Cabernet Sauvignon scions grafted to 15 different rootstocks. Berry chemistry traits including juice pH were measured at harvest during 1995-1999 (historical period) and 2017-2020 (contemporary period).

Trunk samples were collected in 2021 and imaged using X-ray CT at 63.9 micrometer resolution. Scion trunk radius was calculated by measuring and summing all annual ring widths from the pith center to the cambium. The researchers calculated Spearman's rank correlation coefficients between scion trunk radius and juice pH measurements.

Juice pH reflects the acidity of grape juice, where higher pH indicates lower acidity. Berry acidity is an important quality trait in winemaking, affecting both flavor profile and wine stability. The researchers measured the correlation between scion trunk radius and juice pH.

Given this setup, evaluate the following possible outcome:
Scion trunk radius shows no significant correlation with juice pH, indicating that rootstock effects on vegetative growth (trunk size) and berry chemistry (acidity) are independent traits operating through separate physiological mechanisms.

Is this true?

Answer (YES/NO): NO